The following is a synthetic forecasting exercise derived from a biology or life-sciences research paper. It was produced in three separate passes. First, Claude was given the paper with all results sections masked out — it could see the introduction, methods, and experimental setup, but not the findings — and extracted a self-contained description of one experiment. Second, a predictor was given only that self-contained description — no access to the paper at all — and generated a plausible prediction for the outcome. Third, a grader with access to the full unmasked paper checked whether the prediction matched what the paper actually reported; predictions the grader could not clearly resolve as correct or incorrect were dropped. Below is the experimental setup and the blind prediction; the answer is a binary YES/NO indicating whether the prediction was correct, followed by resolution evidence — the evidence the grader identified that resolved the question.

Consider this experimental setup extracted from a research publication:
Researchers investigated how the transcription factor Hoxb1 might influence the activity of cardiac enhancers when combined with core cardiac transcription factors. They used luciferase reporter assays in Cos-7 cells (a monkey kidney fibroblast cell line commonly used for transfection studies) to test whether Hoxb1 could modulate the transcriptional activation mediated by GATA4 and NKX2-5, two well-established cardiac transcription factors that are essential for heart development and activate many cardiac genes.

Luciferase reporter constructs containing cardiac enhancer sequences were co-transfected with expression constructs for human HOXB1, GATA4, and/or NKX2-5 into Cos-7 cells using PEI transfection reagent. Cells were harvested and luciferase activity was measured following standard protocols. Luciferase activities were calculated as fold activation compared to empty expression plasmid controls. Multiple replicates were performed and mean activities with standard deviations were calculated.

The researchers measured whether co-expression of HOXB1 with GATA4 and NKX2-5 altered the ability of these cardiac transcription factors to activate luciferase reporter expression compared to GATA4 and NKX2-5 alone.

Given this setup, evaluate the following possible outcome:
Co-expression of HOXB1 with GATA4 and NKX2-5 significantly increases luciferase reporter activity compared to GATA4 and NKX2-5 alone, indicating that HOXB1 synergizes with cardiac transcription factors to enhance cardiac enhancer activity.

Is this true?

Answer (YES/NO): NO